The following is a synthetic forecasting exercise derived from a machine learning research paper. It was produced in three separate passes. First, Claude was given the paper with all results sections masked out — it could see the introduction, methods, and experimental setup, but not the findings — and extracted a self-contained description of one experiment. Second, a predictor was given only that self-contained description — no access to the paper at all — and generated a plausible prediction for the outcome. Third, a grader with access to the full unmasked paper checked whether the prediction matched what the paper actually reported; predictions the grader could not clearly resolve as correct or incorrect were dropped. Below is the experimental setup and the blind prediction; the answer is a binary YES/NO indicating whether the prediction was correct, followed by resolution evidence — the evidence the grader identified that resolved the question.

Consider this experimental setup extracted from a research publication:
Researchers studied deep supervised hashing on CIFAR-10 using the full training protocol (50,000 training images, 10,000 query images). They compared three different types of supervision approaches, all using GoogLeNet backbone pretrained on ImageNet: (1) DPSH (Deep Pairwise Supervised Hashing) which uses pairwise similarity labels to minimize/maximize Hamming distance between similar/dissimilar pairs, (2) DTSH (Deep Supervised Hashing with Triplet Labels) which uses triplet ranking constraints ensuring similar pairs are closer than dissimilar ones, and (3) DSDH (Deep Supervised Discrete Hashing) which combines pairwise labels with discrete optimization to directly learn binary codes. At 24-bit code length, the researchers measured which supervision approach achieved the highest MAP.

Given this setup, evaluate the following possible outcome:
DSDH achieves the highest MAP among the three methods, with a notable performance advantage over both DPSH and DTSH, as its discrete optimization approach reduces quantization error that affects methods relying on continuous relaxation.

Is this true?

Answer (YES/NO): NO